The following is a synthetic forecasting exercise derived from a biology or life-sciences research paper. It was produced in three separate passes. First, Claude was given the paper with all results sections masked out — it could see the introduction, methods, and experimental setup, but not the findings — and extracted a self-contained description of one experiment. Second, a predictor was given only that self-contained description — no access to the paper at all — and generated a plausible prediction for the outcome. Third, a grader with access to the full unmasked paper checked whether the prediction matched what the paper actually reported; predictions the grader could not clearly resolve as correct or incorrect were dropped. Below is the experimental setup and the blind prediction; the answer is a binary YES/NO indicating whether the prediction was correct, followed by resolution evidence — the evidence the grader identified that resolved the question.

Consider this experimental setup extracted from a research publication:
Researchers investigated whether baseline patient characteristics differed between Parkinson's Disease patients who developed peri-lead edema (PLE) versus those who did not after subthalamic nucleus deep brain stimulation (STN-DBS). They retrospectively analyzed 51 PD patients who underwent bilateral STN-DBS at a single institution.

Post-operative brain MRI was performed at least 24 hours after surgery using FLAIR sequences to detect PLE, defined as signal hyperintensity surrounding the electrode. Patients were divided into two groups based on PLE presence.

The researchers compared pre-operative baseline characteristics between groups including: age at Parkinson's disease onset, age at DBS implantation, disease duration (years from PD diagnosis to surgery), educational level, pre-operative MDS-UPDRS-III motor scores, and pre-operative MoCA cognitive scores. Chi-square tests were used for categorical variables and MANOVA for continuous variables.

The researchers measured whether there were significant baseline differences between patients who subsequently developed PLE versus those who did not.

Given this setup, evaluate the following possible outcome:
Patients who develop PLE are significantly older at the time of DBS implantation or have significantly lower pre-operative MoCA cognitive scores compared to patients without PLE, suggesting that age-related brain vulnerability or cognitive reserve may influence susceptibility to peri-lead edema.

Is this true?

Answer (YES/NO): YES